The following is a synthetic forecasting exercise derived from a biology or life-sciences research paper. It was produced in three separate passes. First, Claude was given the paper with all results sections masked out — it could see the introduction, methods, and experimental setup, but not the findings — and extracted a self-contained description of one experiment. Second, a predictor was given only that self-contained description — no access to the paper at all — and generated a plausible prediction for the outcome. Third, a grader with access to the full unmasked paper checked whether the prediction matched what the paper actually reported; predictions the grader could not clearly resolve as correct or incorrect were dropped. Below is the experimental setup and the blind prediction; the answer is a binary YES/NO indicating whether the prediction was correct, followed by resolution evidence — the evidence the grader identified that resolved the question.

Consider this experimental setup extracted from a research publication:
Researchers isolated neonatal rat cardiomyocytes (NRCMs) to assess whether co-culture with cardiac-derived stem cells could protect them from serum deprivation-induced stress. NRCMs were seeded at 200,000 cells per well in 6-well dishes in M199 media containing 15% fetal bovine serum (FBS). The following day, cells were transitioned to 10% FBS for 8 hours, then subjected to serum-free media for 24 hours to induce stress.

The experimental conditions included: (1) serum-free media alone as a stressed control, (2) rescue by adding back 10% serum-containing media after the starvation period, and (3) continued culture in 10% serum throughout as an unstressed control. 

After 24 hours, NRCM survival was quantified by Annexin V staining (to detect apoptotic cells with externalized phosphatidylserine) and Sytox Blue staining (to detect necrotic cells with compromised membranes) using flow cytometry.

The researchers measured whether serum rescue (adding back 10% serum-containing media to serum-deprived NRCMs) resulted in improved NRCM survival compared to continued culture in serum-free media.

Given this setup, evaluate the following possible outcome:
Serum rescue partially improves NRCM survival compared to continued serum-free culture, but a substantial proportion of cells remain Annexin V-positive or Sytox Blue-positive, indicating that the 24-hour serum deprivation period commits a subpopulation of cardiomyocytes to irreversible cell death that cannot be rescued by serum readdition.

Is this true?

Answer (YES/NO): YES